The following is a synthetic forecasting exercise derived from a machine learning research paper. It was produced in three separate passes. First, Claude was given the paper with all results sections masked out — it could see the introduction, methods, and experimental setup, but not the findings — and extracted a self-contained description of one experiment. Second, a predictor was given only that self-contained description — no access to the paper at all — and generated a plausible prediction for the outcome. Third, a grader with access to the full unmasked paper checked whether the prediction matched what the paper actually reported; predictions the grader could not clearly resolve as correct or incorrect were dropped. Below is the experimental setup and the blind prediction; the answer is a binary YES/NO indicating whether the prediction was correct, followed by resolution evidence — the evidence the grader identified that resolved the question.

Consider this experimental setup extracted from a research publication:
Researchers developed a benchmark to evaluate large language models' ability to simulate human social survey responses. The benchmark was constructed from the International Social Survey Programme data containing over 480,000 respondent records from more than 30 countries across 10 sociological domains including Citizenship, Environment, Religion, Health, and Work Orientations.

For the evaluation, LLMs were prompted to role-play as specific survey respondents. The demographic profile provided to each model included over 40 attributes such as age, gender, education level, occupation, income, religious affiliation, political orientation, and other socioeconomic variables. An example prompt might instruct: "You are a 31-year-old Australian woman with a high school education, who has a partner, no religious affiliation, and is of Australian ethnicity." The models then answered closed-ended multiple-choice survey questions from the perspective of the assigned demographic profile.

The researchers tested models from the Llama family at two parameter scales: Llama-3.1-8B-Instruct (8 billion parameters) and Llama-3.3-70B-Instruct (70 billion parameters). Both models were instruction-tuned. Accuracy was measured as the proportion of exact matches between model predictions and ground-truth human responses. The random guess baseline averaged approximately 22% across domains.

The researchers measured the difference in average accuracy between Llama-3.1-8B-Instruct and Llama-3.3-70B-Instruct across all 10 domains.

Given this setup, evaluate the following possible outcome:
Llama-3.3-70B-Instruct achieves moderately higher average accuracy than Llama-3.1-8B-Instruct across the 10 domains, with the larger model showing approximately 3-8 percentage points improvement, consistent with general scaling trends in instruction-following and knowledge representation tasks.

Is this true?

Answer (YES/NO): YES